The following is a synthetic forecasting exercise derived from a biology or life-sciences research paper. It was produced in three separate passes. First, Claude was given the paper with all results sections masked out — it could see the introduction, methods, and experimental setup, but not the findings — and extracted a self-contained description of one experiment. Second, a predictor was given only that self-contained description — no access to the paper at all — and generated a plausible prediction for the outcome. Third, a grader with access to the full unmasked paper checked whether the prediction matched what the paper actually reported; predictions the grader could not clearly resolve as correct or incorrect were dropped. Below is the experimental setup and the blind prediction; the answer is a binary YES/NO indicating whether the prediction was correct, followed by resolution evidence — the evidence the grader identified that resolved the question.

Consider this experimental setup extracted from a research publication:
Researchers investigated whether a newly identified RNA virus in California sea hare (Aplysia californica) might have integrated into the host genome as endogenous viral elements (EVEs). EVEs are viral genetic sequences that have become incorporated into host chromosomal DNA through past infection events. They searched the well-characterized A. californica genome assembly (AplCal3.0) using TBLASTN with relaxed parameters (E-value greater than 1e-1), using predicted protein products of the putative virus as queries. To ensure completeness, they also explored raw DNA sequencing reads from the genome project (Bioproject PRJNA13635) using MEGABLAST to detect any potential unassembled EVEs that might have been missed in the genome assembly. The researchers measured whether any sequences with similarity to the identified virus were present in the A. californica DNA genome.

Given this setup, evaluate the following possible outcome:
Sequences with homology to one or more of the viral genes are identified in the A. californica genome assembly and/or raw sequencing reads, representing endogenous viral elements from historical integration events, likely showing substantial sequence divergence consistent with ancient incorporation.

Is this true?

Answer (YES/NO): NO